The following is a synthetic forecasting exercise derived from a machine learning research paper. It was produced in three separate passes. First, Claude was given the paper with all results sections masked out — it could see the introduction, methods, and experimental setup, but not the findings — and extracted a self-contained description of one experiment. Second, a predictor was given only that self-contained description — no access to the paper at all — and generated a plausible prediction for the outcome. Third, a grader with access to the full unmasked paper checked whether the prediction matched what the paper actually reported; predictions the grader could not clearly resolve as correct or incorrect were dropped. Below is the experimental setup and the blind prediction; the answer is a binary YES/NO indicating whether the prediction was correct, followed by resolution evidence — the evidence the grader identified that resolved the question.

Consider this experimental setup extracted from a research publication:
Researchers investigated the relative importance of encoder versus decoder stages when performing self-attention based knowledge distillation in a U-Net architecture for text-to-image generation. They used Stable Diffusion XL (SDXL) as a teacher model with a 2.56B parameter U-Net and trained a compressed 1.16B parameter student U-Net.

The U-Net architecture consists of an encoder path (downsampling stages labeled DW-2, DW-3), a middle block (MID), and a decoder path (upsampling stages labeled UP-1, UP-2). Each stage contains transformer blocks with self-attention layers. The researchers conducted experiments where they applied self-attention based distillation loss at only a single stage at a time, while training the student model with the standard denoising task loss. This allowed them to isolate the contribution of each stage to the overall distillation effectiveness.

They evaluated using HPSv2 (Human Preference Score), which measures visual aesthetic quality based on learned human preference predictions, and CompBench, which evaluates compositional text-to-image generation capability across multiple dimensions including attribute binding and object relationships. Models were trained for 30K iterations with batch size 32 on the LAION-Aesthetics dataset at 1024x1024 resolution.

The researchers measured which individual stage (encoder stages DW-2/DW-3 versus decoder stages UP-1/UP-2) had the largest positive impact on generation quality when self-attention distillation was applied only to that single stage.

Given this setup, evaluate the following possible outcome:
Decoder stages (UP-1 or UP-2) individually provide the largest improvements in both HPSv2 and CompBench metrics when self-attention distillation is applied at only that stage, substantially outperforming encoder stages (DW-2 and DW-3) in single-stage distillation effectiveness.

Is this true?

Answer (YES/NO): YES